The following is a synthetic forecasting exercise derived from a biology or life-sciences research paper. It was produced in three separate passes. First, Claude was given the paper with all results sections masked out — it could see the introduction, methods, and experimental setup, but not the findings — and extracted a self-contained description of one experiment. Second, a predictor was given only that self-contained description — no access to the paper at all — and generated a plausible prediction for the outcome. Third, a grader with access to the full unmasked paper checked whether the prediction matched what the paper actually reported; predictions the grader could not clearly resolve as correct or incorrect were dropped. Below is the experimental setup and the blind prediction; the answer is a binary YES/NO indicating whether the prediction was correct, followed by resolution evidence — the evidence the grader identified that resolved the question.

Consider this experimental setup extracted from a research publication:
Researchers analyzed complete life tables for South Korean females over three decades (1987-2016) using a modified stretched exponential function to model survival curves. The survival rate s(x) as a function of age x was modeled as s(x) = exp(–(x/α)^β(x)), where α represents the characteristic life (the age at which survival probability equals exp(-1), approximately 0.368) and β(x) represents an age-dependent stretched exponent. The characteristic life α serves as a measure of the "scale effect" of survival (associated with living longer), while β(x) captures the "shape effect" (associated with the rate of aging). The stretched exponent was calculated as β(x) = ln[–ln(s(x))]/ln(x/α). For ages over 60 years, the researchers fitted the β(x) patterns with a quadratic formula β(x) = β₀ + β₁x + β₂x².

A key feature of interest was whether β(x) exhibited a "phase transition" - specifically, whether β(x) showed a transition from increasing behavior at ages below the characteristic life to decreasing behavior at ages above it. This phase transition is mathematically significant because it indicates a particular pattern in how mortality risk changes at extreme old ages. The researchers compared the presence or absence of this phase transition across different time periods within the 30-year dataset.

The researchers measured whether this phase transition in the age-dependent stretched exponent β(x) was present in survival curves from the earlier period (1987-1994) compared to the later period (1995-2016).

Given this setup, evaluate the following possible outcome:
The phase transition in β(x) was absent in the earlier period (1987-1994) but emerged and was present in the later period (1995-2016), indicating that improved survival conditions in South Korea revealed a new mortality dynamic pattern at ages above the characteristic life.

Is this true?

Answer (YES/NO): YES